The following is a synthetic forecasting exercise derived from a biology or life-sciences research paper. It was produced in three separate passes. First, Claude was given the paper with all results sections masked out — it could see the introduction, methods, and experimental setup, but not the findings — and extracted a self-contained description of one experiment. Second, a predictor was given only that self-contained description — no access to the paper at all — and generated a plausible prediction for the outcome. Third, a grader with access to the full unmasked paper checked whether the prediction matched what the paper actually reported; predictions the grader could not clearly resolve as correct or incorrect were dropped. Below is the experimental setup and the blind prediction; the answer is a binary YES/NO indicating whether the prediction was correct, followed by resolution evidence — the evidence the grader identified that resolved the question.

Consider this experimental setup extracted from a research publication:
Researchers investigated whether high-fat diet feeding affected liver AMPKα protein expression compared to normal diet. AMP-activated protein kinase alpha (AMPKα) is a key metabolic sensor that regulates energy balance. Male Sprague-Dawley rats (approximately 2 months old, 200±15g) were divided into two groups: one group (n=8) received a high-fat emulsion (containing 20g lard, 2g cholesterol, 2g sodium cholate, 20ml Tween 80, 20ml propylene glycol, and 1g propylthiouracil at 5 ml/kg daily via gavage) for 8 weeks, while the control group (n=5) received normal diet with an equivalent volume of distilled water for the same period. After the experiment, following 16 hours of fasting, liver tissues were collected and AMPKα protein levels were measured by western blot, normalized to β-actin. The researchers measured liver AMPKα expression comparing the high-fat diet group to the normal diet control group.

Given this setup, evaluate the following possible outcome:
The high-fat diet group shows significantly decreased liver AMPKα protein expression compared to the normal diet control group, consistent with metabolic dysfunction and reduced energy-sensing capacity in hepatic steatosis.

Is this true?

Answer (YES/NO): NO